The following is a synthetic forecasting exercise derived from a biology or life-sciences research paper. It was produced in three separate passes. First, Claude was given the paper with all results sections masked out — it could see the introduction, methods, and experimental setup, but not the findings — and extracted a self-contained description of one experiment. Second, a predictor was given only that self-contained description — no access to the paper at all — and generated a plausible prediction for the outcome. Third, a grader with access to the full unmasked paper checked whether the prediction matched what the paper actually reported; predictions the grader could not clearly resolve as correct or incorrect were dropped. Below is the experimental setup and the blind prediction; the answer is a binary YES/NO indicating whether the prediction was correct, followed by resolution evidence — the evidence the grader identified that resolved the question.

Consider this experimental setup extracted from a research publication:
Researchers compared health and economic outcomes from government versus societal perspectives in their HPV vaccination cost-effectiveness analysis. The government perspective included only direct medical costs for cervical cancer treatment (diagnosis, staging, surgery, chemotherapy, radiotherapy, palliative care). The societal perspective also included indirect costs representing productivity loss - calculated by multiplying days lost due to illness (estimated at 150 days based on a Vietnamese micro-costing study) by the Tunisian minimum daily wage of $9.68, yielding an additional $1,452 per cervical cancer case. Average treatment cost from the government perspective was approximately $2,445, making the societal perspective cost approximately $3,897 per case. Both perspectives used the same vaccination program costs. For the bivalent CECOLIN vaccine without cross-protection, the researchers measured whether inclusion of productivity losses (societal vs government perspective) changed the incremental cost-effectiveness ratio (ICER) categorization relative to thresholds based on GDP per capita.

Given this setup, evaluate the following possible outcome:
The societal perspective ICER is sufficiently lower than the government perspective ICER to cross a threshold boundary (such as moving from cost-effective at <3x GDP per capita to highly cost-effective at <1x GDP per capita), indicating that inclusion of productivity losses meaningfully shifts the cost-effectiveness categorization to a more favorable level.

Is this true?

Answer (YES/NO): NO